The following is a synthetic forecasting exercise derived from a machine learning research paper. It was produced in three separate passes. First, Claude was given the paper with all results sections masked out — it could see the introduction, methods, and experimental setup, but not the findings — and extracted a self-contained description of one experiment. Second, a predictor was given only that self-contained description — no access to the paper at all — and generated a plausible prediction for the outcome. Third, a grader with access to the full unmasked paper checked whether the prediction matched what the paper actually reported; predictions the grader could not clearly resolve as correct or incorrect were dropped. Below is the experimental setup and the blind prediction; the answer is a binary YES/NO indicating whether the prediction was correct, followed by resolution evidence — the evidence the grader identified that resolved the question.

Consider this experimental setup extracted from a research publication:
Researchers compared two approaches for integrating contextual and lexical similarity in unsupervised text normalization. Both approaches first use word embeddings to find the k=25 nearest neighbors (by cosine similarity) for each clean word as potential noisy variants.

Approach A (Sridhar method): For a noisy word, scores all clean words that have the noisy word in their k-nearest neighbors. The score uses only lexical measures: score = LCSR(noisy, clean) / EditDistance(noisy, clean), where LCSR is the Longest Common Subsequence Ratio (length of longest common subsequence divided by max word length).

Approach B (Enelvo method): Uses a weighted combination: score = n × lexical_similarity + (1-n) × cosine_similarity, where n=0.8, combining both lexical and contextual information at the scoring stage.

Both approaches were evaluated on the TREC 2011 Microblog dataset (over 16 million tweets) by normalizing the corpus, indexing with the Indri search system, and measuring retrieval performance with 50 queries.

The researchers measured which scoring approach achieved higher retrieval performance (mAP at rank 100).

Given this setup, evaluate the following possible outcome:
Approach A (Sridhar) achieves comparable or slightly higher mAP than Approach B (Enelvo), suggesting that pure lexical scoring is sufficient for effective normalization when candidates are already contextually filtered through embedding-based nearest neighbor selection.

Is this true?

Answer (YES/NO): YES